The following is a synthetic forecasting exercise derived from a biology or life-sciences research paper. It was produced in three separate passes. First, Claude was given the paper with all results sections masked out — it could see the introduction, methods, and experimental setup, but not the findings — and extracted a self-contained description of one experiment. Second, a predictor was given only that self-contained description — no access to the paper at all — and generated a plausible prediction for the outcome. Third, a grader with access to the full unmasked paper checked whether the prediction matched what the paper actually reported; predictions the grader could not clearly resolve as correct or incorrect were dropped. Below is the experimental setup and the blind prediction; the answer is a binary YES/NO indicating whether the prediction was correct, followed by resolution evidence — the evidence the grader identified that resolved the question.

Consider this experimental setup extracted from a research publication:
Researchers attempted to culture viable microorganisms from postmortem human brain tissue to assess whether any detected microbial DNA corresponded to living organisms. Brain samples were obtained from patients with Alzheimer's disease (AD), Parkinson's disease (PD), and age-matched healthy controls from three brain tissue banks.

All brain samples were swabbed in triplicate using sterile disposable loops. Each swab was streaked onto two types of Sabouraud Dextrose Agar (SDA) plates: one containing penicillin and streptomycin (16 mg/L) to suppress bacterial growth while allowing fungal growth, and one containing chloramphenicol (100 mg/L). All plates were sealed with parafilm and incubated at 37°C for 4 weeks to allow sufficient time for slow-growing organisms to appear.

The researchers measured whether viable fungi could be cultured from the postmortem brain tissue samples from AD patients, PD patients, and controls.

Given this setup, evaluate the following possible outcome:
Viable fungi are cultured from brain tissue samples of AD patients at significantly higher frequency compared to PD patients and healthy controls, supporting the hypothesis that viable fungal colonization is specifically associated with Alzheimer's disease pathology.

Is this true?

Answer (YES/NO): NO